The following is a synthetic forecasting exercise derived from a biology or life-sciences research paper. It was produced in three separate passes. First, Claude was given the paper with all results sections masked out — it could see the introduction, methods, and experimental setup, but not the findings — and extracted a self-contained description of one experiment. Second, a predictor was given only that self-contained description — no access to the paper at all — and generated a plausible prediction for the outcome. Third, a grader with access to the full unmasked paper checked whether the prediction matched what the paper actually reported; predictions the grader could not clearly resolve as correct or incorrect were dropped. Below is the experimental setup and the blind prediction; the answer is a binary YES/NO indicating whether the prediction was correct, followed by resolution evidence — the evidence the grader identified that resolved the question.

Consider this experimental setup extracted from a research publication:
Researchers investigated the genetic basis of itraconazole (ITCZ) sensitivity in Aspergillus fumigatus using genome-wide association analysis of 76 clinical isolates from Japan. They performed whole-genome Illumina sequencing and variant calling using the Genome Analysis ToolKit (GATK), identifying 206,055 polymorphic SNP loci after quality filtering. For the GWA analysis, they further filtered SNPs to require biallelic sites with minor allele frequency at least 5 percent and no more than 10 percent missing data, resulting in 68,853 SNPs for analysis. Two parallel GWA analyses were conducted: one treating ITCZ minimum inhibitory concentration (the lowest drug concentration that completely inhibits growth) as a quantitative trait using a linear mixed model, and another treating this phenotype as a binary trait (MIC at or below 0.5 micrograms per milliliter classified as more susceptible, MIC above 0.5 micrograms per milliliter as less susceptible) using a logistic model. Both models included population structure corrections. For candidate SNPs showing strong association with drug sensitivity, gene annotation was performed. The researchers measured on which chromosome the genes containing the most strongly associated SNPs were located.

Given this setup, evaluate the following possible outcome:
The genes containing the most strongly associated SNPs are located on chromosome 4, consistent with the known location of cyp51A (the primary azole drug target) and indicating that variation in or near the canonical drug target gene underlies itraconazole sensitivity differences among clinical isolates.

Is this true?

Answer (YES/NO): NO